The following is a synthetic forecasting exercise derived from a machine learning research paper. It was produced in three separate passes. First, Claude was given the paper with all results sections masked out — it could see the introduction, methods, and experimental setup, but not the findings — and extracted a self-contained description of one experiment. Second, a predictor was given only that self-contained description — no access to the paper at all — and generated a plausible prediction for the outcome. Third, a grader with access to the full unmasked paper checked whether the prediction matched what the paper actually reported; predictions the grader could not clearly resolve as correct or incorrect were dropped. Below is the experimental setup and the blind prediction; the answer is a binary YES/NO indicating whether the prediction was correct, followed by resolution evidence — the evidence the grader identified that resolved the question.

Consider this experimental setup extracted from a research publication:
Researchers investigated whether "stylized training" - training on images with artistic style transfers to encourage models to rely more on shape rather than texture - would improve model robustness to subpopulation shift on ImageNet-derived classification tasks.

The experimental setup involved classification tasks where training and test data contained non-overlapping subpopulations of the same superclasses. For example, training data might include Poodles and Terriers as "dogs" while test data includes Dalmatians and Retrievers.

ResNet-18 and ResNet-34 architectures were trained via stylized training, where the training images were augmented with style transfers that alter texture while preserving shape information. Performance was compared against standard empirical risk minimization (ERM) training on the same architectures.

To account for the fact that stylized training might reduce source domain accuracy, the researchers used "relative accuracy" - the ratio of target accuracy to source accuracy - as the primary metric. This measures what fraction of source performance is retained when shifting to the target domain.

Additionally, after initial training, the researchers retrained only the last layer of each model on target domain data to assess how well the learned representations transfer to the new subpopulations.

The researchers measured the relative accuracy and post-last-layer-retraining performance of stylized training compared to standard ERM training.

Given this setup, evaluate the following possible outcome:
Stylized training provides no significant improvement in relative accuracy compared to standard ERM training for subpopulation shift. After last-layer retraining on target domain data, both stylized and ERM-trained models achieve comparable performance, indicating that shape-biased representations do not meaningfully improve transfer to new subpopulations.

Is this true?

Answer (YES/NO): NO